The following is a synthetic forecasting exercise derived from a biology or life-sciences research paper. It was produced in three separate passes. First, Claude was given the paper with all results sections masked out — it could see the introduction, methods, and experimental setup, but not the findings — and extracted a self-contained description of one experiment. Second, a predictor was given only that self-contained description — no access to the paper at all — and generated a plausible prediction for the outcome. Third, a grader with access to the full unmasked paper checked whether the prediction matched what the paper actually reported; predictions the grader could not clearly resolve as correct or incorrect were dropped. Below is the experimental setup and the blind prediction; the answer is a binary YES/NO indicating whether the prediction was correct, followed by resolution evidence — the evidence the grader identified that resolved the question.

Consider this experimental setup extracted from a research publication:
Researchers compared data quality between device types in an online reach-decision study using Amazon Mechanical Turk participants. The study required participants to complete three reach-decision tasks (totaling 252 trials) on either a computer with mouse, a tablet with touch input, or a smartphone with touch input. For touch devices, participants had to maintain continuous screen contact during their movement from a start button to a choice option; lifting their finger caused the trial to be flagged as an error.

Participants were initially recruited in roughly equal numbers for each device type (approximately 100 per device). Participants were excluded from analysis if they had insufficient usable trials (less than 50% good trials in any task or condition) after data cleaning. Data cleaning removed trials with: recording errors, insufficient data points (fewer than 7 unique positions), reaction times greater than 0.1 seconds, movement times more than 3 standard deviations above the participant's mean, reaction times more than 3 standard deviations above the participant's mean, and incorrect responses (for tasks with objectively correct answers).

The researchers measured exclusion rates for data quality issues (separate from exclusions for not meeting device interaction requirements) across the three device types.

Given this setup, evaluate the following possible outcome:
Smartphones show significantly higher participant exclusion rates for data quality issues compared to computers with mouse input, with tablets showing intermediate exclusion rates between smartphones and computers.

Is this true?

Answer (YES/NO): YES